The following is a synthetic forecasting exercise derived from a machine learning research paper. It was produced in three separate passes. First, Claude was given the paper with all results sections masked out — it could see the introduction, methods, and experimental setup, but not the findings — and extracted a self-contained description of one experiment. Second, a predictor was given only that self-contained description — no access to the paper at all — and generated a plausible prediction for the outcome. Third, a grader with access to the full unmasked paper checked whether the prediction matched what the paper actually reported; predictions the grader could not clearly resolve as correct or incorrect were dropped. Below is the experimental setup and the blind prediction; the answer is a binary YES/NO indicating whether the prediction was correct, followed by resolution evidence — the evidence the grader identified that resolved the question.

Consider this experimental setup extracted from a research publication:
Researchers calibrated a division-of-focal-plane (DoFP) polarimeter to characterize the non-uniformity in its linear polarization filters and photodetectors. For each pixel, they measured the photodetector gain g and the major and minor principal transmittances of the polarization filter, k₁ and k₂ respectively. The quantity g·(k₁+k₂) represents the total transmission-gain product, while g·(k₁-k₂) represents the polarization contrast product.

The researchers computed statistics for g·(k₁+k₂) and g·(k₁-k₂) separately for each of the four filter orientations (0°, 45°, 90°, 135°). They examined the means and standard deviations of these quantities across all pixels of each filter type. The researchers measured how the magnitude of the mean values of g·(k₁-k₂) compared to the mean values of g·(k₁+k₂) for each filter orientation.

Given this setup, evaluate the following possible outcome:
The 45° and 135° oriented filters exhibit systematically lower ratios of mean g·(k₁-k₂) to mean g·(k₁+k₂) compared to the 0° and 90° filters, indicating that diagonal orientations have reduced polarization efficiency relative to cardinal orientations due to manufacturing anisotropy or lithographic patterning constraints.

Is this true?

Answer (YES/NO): NO